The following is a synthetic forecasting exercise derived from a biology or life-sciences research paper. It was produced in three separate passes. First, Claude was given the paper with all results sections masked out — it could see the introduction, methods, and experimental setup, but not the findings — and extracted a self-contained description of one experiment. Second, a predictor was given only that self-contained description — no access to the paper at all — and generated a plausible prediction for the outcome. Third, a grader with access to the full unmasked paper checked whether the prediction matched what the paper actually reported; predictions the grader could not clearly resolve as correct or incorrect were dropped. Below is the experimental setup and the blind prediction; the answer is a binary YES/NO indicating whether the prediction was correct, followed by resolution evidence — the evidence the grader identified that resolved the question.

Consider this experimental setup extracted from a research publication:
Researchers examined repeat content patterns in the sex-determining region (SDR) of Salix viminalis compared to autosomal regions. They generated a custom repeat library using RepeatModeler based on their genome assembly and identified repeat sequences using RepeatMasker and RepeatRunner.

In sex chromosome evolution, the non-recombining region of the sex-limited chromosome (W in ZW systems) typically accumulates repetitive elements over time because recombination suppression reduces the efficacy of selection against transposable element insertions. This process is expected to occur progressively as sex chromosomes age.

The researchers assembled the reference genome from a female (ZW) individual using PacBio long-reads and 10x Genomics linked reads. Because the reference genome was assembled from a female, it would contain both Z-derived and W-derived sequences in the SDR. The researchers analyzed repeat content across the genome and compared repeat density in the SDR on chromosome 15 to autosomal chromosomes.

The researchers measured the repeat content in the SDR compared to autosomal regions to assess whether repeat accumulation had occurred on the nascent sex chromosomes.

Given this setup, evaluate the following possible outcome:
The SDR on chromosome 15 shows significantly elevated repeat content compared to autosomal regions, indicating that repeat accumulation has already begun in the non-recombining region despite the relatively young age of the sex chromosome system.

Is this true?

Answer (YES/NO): YES